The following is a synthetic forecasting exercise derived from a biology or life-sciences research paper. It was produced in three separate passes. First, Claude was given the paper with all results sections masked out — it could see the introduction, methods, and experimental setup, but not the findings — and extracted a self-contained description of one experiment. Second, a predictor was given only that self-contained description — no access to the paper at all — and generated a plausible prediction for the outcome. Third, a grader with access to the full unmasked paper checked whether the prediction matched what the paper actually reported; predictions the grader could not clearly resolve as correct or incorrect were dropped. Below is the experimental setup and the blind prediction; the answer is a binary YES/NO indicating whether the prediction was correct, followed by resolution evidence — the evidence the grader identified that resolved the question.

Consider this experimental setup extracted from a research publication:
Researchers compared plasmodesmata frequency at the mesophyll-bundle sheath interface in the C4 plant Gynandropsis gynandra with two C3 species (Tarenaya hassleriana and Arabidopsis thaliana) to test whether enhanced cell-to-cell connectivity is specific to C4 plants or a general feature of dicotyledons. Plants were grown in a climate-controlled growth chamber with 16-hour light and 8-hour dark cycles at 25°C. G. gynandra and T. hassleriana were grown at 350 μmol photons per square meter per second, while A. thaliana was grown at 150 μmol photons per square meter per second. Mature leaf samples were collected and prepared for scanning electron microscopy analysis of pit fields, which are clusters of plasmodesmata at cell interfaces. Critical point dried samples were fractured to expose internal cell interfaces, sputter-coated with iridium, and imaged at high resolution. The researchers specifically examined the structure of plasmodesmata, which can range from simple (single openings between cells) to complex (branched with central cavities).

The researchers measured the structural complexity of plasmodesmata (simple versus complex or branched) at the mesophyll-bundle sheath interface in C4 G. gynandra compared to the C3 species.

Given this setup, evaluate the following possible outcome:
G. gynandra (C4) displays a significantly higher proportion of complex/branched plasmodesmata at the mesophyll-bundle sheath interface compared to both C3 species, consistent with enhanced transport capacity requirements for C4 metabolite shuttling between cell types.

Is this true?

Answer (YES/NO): NO